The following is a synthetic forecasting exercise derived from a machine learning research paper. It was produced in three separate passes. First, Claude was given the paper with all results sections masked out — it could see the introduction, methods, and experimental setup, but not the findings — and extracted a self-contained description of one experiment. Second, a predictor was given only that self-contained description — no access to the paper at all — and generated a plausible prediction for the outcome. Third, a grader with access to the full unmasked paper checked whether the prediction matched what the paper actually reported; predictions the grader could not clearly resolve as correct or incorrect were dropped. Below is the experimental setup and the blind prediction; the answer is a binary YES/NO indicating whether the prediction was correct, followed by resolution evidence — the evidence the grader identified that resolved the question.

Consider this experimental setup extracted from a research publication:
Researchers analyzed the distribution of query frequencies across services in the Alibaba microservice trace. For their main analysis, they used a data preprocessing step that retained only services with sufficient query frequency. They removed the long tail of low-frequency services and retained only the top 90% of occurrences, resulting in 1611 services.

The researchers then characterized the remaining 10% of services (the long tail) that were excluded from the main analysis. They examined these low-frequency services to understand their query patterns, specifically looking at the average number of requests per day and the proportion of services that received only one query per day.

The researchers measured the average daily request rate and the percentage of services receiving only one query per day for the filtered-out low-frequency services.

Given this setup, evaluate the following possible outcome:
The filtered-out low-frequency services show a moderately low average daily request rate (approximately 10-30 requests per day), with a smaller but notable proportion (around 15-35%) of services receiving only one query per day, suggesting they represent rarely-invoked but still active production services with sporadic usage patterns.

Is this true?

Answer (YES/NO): NO